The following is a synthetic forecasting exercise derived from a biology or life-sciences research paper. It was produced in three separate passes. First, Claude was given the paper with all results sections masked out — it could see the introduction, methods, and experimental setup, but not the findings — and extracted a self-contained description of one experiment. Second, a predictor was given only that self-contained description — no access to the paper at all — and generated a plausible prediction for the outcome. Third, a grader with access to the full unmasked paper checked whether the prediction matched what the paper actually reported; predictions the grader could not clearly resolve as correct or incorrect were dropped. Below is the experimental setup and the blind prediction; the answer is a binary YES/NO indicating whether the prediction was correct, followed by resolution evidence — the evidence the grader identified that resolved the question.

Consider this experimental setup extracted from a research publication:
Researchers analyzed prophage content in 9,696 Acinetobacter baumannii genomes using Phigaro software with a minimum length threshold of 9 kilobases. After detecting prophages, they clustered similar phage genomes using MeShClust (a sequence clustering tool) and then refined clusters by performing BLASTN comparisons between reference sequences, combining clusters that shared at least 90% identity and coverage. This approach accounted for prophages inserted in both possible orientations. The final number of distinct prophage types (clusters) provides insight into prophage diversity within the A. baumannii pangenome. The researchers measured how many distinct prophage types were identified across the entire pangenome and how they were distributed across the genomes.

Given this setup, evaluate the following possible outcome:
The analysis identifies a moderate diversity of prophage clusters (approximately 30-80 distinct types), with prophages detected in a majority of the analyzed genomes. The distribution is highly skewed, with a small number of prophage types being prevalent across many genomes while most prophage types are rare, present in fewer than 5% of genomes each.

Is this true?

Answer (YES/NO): NO